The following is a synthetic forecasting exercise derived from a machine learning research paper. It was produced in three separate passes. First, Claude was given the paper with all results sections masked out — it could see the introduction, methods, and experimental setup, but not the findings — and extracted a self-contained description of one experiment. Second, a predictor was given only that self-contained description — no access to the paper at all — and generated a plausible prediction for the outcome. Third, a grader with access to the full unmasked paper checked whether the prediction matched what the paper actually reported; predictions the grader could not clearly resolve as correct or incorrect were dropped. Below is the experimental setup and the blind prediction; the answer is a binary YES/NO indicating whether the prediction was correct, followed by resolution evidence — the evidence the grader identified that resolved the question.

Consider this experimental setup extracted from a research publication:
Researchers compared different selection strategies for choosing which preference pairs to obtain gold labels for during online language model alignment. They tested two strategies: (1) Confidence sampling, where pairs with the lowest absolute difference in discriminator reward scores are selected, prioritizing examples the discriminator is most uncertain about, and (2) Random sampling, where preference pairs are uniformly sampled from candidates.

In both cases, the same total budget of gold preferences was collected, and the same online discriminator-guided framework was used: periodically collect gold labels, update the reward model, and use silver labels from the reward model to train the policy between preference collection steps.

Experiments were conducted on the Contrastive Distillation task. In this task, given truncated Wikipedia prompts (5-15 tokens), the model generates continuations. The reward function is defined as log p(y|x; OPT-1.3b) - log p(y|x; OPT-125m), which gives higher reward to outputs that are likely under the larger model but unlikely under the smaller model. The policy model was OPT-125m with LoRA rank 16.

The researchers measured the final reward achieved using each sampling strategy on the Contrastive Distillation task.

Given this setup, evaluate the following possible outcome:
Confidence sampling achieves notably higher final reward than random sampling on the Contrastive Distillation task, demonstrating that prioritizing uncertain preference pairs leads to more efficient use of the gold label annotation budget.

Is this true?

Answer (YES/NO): NO